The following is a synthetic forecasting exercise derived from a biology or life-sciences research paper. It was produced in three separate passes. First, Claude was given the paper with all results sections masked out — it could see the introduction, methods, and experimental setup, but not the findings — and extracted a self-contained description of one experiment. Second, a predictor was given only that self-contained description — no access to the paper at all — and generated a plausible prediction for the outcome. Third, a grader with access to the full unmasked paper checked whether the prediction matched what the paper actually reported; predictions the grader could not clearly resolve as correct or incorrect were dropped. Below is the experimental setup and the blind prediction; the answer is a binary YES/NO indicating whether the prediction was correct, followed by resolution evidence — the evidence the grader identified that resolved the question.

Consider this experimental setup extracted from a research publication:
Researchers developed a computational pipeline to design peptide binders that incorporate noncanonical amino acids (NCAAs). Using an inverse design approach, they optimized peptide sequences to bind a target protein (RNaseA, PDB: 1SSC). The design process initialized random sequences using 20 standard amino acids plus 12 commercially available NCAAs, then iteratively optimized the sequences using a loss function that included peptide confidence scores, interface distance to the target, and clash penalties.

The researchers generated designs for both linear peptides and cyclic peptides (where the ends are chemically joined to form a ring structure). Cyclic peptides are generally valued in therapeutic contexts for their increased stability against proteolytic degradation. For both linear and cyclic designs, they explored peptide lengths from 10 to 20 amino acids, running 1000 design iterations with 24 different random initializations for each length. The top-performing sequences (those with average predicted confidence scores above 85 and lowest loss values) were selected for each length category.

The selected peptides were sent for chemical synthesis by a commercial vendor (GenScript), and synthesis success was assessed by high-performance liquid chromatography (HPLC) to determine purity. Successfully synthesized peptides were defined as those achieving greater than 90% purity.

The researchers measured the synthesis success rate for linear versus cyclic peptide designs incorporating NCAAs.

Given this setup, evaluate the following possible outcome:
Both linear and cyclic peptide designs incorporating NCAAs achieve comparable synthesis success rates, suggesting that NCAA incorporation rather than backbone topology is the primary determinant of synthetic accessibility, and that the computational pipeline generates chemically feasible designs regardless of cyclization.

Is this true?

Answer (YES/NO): NO